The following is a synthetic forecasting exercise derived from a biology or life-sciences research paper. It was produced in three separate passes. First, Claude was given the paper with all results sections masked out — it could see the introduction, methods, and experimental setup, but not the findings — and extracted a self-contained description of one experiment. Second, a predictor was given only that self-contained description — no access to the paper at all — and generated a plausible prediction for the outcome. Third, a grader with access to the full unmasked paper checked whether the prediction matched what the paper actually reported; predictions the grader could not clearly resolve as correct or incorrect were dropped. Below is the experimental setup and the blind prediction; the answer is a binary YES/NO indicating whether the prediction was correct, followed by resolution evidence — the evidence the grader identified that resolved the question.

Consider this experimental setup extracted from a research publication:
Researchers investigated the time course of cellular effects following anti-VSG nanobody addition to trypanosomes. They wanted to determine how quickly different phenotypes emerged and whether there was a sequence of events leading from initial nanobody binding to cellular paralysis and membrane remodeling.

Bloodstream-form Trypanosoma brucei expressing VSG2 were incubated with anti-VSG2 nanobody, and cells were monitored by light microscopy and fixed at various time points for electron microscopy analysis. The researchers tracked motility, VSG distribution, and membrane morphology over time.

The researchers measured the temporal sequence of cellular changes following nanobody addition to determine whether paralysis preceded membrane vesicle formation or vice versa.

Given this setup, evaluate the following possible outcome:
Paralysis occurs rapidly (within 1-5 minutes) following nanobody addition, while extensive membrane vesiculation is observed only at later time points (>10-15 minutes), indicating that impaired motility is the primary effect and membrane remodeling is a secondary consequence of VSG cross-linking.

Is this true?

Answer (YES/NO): NO